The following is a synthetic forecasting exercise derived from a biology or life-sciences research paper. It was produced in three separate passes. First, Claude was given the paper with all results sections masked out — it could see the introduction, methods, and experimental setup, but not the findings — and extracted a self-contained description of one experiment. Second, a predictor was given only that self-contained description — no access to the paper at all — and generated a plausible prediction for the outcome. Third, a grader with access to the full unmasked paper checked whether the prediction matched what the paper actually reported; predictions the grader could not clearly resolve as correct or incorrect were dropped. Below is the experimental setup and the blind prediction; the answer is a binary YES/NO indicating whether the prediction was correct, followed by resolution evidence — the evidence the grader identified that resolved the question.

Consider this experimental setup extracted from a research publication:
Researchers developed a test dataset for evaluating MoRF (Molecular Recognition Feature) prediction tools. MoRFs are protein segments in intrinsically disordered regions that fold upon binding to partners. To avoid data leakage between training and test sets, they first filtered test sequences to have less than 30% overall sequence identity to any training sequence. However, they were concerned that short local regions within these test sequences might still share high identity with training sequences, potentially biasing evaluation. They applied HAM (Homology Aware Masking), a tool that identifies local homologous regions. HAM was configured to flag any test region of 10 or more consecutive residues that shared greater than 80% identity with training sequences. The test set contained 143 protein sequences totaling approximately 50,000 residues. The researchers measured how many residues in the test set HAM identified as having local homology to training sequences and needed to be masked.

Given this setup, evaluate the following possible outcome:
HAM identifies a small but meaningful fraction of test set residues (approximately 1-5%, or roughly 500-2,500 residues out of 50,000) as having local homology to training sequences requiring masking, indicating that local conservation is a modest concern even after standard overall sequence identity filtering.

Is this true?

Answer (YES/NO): NO